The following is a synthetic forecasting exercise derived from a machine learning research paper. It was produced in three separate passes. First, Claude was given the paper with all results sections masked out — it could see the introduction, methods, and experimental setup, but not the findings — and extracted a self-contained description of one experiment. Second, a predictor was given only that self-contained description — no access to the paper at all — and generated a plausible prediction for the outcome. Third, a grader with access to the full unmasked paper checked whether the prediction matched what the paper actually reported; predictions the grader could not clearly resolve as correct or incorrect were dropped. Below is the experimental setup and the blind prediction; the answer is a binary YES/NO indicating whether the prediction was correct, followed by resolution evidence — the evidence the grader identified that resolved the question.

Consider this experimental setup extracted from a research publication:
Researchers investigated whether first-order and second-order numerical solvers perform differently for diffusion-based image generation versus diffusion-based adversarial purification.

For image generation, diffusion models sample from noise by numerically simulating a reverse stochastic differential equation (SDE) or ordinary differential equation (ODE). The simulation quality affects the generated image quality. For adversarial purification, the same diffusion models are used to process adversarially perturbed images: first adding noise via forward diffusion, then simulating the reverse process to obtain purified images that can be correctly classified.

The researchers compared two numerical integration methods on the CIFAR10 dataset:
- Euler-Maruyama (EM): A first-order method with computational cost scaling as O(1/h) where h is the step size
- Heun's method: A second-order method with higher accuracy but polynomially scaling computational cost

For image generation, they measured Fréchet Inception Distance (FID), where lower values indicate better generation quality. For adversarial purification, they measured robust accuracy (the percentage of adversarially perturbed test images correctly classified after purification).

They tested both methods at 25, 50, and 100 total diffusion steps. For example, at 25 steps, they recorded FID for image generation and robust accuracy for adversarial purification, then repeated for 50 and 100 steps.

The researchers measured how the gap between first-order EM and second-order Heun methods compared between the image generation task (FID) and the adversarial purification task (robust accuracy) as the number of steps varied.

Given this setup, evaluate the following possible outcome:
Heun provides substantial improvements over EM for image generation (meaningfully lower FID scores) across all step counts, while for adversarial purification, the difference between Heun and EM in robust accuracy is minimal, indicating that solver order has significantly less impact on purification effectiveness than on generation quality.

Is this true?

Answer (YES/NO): YES